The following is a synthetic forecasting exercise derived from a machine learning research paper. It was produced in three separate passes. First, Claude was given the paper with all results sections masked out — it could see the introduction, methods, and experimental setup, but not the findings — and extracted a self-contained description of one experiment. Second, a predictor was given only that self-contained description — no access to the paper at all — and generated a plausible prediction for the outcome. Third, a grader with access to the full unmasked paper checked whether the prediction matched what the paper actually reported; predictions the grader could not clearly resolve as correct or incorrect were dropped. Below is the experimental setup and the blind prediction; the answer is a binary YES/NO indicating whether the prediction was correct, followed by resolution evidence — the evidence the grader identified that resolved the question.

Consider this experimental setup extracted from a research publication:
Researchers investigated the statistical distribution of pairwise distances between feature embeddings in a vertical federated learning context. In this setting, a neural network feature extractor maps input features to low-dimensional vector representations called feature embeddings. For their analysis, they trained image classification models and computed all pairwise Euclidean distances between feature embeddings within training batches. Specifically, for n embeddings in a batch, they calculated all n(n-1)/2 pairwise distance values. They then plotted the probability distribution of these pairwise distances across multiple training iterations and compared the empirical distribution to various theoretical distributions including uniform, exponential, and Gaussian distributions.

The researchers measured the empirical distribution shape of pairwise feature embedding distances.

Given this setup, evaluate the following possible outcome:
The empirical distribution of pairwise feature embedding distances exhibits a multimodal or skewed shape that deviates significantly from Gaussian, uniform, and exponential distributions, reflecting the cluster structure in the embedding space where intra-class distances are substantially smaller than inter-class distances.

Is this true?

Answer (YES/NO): NO